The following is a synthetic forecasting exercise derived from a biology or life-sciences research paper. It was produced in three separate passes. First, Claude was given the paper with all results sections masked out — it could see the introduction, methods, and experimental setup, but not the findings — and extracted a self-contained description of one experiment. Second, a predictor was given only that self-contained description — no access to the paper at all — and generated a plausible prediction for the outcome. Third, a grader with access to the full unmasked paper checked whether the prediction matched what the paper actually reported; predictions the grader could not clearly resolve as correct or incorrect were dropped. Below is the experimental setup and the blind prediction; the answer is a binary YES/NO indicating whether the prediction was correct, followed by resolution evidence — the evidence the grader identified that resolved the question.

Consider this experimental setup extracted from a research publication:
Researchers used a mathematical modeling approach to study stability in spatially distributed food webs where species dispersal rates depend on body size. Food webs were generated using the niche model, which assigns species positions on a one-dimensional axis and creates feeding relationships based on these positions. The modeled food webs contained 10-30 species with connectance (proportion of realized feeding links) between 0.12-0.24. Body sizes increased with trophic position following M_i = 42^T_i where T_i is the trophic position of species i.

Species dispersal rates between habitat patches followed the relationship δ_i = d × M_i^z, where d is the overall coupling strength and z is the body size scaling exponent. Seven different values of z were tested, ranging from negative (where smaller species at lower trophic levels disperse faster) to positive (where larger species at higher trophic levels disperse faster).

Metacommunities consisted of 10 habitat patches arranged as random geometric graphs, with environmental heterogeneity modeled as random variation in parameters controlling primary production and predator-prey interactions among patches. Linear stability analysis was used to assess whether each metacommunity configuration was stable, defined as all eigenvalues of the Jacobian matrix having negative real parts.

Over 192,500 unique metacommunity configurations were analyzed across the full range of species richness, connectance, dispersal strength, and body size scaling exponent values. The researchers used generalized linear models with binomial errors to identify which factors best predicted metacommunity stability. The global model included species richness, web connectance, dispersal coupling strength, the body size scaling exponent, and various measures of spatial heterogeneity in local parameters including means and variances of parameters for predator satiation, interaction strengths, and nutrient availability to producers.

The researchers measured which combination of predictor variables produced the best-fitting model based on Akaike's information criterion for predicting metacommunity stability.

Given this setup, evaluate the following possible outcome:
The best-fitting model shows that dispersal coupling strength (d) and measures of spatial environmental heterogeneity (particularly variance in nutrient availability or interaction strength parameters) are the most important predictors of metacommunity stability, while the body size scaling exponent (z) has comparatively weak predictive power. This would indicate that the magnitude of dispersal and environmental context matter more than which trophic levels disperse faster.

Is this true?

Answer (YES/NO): NO